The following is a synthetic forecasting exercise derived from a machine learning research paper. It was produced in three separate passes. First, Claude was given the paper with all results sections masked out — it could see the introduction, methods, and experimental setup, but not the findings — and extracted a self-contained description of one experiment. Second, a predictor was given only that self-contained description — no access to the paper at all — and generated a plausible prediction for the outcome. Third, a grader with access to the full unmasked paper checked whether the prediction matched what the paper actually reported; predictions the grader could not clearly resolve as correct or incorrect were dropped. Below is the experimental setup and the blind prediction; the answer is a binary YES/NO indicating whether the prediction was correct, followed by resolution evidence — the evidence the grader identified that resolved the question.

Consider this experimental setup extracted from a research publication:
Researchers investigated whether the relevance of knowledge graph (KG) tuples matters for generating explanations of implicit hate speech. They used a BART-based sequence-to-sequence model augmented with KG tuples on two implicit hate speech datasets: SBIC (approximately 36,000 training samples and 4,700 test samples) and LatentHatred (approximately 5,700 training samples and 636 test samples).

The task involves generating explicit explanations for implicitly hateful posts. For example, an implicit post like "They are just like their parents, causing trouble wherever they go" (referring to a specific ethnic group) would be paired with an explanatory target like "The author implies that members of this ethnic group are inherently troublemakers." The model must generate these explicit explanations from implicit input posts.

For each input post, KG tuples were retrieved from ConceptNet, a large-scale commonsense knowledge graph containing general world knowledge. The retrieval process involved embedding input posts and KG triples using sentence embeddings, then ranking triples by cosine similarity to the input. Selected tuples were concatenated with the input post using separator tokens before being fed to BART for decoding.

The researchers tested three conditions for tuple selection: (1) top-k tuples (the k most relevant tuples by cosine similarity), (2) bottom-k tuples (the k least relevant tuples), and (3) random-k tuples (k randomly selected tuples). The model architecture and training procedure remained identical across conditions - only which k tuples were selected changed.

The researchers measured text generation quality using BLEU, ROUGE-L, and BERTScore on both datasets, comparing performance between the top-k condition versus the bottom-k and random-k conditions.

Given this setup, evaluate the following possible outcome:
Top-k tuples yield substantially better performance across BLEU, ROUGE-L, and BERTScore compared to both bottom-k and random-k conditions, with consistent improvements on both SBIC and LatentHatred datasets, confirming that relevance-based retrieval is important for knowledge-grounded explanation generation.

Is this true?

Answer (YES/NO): NO